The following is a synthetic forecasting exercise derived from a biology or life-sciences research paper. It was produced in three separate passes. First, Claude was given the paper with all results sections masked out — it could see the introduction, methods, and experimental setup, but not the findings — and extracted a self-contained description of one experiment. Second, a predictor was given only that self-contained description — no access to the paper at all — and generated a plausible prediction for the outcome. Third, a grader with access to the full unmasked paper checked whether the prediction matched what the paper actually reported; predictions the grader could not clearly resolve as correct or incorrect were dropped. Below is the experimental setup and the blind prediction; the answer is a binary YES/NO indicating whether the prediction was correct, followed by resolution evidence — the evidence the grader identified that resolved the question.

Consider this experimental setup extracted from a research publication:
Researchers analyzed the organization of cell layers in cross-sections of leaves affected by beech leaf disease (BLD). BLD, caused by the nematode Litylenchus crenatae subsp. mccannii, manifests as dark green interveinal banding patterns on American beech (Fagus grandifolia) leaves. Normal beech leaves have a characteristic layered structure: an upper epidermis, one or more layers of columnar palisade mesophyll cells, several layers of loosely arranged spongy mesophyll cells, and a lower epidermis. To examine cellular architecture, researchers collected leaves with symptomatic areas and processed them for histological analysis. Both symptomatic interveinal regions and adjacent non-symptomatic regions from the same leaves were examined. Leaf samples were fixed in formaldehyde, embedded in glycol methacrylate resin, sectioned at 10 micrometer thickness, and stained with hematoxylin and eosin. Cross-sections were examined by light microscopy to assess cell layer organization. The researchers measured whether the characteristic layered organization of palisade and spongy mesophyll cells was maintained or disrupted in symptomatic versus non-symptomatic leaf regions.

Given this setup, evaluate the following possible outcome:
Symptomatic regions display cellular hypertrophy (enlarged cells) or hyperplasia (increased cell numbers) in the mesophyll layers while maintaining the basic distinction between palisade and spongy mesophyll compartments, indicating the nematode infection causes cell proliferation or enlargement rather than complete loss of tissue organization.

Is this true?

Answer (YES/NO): YES